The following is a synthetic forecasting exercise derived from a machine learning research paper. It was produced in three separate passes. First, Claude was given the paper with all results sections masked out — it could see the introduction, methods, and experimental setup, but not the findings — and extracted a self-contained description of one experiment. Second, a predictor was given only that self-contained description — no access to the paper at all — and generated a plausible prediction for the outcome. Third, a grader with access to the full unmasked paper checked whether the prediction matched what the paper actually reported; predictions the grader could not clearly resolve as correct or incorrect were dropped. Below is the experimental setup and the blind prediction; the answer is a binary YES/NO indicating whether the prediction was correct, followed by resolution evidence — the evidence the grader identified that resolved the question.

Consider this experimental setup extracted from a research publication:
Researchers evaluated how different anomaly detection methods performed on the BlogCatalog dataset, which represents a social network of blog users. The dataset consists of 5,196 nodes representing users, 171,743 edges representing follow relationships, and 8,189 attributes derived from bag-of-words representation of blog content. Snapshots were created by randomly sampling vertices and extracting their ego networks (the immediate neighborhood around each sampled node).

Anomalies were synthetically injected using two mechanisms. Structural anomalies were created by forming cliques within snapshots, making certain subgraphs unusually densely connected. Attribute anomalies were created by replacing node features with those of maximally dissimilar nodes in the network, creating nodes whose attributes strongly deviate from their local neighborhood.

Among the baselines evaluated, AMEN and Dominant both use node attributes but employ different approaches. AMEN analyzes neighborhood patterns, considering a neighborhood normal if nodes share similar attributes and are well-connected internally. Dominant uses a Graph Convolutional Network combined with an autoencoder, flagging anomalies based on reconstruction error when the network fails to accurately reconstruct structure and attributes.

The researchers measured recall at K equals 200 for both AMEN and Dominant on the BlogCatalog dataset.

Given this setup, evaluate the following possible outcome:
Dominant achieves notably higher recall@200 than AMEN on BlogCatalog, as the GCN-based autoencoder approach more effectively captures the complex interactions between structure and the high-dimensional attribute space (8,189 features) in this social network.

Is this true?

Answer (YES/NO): NO